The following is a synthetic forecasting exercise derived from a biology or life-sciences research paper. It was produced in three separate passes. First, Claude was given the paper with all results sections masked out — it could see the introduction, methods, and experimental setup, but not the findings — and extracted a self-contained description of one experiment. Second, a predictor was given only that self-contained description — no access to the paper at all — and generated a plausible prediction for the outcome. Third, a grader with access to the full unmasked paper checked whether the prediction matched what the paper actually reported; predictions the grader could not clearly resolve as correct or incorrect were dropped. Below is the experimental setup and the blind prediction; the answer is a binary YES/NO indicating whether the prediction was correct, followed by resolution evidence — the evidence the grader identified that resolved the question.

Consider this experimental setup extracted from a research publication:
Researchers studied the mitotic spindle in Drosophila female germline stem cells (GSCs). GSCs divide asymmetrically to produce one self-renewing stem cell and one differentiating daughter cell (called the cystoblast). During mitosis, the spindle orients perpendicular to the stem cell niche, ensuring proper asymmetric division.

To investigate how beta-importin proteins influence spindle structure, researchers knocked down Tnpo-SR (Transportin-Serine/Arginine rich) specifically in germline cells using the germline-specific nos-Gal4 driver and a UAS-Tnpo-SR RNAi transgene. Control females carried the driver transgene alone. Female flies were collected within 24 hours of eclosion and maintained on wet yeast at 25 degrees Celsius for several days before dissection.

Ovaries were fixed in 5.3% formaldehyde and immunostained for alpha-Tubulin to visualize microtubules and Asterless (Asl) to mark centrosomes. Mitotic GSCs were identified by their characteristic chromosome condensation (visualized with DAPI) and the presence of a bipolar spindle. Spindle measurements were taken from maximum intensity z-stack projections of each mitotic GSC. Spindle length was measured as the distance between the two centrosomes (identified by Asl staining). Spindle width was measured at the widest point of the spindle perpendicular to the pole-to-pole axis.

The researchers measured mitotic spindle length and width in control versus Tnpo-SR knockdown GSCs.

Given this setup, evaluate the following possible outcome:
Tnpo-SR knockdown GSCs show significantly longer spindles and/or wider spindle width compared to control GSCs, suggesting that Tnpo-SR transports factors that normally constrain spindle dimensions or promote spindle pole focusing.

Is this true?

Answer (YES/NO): NO